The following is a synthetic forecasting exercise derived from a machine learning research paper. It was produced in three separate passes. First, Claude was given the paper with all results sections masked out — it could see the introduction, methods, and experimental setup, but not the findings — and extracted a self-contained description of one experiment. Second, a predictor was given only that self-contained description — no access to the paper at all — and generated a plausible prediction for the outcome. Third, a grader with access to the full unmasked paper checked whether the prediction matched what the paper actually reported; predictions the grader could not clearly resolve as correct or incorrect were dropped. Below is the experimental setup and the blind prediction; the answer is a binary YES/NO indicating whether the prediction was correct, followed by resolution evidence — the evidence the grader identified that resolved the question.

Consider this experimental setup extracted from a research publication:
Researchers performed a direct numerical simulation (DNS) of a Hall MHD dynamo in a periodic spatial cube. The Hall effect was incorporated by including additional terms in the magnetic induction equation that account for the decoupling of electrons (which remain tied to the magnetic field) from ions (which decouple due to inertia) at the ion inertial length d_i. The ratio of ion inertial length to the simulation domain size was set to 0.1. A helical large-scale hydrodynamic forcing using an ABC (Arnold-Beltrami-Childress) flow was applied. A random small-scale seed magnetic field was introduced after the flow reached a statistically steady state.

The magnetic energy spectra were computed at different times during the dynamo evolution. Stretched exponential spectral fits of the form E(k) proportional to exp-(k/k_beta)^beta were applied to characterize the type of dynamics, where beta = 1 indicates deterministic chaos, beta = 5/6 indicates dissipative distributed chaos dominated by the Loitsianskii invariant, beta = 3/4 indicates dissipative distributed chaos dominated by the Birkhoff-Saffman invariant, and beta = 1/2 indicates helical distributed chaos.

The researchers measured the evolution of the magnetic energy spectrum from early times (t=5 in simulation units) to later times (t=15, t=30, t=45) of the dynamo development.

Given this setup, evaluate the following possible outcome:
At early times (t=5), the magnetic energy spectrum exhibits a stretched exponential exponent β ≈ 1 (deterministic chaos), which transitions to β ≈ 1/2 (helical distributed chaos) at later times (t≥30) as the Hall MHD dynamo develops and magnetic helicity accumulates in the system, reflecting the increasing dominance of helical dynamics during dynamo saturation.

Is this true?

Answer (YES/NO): NO